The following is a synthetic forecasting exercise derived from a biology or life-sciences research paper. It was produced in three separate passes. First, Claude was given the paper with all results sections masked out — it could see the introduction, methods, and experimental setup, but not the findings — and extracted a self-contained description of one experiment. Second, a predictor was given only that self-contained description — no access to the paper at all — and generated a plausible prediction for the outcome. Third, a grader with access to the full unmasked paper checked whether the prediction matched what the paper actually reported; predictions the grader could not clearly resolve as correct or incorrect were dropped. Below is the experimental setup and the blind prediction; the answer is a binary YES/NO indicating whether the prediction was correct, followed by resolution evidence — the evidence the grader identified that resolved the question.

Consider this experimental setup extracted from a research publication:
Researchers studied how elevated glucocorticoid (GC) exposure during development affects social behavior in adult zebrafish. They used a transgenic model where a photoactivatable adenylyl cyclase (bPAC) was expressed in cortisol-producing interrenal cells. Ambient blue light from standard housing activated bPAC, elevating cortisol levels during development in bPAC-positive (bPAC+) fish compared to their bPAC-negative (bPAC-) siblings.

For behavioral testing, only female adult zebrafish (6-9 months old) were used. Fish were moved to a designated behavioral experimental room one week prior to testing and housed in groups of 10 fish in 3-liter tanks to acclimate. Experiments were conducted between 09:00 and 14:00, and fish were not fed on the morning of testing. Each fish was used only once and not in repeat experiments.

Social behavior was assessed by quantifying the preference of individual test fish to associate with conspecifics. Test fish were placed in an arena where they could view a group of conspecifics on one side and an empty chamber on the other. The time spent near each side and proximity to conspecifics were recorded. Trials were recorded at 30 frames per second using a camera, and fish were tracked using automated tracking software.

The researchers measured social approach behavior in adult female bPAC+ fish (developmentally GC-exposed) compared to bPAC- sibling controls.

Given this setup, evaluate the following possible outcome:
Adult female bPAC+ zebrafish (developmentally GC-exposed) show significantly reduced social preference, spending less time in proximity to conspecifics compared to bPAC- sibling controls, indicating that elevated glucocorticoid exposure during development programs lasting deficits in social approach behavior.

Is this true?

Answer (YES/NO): NO